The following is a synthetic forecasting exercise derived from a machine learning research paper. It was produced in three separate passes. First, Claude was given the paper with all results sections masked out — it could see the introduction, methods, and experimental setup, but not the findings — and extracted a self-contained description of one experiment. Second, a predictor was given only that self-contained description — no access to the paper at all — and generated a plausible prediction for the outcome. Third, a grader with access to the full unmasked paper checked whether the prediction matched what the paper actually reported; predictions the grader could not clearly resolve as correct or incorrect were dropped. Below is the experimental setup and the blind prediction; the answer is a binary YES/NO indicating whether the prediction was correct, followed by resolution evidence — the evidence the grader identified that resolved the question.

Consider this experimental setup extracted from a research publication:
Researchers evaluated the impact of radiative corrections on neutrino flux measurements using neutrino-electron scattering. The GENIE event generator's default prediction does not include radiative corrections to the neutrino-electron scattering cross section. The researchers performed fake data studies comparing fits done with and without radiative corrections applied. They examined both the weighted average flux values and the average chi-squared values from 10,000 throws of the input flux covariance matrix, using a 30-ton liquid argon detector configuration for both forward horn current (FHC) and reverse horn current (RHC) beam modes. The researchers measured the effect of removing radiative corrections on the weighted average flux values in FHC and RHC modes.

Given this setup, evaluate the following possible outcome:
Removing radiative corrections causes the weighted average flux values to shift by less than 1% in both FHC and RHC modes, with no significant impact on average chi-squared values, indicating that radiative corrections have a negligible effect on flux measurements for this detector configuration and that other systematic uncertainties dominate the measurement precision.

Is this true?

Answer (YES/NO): NO